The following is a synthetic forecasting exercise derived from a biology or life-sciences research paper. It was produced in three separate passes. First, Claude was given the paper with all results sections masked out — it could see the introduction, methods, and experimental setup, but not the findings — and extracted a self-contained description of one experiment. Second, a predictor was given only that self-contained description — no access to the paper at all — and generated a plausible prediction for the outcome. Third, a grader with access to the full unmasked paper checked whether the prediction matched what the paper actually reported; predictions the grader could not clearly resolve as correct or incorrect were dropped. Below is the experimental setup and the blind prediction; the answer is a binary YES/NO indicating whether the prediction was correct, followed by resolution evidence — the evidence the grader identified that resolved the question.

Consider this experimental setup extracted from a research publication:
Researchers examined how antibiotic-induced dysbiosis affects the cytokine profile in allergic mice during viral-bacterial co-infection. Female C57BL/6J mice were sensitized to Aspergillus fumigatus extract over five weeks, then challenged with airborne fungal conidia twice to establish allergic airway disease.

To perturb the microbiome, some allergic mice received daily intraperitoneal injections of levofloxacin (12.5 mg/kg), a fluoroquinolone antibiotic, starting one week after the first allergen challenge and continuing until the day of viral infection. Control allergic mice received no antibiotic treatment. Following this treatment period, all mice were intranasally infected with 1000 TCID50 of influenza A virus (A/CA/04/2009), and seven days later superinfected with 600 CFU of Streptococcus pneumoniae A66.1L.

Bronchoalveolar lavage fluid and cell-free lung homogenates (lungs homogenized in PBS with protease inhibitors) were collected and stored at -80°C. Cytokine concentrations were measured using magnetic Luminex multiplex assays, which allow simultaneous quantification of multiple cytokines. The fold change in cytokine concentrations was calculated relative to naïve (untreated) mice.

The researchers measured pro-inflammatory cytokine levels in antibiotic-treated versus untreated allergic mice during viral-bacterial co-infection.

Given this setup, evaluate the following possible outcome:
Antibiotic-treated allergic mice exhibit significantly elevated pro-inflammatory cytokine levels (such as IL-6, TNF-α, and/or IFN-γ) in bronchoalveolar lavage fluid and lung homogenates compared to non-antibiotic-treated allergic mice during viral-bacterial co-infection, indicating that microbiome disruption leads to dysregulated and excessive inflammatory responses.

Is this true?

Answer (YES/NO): YES